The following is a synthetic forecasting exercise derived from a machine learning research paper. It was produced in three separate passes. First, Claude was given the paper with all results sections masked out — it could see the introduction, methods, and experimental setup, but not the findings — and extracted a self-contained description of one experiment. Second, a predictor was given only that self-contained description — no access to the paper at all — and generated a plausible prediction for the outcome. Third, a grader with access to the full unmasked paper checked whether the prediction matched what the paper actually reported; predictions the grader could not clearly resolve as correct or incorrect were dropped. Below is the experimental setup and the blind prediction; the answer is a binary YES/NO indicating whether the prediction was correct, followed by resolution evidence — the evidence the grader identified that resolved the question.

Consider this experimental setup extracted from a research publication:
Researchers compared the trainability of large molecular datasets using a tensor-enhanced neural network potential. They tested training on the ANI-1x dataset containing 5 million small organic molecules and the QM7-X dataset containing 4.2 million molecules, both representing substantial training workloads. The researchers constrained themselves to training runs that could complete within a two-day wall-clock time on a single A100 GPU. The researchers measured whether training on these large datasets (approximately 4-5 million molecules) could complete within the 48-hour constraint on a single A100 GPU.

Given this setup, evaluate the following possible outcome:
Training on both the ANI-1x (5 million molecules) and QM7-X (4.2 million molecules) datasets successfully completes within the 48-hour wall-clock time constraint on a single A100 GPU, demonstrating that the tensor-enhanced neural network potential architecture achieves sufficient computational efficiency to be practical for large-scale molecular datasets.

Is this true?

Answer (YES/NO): YES